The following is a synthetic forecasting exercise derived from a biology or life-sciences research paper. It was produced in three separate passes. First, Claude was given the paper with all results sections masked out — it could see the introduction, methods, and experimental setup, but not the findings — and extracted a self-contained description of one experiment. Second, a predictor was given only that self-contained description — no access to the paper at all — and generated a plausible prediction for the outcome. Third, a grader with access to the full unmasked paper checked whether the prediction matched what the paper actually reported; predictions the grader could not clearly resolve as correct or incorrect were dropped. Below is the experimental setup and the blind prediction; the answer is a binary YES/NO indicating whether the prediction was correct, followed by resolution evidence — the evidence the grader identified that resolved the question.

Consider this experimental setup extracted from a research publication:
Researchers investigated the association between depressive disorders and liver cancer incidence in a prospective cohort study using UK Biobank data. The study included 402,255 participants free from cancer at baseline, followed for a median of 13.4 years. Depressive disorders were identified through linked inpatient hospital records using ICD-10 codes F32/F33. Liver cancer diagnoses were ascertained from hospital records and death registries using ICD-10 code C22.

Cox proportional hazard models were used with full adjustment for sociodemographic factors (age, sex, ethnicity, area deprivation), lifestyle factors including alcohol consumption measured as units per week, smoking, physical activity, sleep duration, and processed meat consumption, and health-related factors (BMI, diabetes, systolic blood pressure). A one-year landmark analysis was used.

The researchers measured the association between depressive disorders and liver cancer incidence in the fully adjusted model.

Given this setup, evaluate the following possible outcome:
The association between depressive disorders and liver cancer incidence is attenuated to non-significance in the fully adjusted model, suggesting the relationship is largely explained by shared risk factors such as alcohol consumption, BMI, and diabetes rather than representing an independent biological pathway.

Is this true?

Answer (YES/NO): NO